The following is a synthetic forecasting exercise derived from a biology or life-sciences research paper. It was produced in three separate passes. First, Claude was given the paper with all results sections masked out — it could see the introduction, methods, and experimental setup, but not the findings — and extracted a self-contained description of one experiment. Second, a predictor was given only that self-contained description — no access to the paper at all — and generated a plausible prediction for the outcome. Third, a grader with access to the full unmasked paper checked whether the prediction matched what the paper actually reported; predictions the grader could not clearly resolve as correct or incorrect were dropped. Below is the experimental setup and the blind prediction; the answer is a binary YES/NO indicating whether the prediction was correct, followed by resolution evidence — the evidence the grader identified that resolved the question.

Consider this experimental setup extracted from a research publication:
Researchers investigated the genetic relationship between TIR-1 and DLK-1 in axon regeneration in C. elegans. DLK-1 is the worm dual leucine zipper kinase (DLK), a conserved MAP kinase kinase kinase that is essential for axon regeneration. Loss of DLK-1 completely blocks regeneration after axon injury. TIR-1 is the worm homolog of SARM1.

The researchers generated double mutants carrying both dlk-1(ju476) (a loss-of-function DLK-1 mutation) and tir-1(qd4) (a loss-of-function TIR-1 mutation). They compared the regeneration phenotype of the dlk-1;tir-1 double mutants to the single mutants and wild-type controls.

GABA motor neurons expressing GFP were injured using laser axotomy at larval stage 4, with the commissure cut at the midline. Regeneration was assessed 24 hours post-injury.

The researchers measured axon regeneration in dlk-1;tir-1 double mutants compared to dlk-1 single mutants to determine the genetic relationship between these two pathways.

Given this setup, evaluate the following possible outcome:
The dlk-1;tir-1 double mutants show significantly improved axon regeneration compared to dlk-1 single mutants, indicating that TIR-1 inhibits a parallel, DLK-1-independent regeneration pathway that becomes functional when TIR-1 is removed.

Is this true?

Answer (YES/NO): NO